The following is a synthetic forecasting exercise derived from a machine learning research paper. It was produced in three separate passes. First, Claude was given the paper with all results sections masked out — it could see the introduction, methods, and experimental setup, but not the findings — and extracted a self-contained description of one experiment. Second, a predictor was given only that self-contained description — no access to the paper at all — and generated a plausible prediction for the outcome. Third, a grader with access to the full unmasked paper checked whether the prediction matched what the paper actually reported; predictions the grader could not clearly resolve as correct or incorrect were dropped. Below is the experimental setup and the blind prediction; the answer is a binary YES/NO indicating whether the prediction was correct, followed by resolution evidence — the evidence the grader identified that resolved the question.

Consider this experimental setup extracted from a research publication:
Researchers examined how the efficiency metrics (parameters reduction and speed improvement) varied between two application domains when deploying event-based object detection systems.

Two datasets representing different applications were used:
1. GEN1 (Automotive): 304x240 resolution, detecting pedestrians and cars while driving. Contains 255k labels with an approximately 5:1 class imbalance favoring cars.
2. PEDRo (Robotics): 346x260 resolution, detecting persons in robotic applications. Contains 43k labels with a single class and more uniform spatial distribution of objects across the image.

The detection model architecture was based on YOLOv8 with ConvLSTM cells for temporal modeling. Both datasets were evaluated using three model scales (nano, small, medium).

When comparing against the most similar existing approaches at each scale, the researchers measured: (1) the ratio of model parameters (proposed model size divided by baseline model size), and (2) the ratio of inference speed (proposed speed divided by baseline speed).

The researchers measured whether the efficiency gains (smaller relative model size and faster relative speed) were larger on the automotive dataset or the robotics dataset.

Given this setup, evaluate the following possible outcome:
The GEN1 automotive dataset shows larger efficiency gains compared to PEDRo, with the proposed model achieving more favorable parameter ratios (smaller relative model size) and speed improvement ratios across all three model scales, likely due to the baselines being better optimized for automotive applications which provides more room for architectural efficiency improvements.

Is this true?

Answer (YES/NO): NO